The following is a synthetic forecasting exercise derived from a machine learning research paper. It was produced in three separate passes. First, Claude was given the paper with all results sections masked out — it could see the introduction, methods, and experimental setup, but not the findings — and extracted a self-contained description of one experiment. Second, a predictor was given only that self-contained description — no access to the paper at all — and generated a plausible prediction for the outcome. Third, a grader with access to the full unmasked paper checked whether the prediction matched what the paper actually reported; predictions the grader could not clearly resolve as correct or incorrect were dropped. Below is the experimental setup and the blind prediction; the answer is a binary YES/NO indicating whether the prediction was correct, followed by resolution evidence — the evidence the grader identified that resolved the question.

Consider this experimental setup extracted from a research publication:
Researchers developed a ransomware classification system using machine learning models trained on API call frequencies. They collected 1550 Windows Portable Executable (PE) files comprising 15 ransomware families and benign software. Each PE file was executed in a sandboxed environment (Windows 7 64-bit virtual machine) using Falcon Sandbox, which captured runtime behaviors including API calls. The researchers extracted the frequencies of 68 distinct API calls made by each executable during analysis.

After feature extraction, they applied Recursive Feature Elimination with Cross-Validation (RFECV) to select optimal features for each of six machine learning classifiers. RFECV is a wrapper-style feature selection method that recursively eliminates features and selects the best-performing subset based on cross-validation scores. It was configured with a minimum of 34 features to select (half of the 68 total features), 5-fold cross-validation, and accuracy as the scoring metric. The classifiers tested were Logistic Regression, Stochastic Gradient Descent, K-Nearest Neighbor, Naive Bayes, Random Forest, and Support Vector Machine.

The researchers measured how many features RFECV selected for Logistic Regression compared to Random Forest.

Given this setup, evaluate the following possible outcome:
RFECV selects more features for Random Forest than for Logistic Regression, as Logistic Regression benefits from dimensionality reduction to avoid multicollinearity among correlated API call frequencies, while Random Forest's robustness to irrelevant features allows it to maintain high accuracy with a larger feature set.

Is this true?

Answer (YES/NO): YES